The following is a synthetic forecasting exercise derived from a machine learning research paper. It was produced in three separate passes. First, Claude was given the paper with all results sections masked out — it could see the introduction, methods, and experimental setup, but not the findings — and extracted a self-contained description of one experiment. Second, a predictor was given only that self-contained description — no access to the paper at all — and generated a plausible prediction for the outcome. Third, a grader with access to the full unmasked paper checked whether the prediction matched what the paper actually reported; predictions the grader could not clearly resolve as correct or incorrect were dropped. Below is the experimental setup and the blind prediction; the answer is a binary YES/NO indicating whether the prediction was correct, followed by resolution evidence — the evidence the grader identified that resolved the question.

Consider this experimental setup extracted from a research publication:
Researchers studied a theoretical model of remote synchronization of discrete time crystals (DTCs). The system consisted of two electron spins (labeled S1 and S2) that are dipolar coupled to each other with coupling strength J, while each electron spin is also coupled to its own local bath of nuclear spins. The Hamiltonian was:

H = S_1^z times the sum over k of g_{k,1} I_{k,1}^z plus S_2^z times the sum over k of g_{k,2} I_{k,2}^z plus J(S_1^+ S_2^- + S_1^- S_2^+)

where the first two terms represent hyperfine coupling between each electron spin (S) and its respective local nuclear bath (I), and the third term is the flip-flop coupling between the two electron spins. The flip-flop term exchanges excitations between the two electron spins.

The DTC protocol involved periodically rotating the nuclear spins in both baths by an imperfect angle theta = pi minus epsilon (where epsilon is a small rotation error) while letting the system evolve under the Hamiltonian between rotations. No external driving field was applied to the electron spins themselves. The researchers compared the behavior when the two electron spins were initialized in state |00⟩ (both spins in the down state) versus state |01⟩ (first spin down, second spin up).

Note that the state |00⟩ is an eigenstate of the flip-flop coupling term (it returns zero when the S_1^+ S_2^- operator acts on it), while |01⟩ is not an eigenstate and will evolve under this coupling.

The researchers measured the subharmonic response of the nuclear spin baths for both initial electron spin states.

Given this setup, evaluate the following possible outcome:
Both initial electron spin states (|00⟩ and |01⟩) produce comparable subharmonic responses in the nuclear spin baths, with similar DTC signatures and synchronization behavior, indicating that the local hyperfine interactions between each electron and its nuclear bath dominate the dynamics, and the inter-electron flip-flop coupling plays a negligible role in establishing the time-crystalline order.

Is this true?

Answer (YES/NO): NO